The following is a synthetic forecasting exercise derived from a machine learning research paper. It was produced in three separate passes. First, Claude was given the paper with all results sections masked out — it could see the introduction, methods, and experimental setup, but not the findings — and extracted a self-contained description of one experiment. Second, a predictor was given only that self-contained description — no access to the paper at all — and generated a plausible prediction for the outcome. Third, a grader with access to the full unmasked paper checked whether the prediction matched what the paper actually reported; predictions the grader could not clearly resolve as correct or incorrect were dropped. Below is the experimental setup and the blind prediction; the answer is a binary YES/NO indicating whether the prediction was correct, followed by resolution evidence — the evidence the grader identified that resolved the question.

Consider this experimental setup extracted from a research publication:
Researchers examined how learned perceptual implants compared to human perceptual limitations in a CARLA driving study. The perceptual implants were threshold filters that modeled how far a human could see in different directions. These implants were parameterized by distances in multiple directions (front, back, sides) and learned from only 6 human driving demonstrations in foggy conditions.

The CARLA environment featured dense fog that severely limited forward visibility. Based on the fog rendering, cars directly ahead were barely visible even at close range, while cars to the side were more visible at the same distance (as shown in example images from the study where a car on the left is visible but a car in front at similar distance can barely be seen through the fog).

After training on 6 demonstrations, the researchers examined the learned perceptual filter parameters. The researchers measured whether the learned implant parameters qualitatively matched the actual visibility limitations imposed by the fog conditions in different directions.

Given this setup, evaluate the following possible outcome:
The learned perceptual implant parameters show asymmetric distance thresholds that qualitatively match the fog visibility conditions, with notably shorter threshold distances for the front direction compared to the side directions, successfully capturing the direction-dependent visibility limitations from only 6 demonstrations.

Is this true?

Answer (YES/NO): YES